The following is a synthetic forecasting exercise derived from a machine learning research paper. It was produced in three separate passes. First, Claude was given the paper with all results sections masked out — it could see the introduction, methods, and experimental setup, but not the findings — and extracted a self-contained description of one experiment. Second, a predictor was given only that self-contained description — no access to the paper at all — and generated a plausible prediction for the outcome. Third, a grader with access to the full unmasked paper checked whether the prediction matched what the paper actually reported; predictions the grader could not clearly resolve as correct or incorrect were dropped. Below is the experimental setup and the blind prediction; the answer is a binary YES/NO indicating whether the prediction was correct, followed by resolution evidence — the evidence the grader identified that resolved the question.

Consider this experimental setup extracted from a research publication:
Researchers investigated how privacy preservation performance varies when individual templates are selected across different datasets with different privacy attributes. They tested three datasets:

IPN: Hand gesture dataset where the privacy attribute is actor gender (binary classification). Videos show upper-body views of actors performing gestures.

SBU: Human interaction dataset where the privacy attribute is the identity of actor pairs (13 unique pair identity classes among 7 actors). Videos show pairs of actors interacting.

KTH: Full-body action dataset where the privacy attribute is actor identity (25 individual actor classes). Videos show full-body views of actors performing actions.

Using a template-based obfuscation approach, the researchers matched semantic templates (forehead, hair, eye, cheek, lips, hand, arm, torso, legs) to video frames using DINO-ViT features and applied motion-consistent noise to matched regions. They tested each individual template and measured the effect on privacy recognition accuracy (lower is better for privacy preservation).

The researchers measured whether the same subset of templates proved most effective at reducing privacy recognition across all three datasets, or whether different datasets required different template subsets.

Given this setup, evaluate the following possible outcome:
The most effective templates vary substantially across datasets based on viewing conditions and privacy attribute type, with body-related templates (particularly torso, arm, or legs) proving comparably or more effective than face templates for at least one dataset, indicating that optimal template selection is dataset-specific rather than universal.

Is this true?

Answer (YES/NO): YES